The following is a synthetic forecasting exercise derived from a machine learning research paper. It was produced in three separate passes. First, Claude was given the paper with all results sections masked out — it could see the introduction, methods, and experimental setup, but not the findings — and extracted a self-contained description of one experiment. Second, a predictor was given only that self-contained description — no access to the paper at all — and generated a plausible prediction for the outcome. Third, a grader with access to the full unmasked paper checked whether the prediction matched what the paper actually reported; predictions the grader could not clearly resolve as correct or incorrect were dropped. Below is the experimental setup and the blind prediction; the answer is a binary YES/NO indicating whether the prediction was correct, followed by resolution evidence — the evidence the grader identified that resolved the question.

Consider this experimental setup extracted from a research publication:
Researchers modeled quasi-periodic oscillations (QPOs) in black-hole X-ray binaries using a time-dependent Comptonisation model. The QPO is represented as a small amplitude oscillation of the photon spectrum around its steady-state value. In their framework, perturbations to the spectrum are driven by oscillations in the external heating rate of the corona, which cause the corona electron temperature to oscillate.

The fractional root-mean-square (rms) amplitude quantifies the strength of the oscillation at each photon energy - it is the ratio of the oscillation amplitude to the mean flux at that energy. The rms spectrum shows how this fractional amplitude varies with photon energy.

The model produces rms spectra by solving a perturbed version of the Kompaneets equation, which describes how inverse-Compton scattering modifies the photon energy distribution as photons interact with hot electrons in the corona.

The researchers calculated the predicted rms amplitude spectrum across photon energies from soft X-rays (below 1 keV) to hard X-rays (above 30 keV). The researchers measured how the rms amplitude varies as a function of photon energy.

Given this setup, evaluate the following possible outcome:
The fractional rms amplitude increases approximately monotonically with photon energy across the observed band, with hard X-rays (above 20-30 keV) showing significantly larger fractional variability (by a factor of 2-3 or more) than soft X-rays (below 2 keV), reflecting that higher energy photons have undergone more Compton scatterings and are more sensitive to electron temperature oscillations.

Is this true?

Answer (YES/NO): NO